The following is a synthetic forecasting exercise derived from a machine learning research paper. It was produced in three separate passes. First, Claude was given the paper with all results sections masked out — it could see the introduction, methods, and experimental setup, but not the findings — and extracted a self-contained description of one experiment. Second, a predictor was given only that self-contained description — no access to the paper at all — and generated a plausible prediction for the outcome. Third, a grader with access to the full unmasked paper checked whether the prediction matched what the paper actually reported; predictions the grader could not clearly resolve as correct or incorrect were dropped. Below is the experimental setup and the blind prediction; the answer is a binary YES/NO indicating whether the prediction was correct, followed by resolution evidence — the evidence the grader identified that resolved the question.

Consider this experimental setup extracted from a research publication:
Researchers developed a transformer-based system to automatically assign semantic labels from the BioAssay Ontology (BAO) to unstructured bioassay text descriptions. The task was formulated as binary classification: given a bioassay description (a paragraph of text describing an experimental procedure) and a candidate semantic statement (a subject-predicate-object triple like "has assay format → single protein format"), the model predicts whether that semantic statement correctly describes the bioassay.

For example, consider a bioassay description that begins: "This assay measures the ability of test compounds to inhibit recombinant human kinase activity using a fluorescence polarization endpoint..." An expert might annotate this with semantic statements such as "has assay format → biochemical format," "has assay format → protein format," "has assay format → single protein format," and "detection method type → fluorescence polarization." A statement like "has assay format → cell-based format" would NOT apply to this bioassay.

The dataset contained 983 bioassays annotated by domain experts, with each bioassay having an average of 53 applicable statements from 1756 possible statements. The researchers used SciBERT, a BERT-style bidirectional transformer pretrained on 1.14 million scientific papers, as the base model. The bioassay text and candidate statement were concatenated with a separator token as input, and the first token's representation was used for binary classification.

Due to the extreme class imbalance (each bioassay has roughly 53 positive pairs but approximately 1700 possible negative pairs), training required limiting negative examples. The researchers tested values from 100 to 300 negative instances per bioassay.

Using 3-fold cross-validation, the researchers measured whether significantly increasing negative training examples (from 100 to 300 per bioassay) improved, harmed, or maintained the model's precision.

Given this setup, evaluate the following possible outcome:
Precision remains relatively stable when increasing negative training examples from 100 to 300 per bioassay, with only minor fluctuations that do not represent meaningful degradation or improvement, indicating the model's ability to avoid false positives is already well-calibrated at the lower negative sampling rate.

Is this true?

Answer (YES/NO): NO